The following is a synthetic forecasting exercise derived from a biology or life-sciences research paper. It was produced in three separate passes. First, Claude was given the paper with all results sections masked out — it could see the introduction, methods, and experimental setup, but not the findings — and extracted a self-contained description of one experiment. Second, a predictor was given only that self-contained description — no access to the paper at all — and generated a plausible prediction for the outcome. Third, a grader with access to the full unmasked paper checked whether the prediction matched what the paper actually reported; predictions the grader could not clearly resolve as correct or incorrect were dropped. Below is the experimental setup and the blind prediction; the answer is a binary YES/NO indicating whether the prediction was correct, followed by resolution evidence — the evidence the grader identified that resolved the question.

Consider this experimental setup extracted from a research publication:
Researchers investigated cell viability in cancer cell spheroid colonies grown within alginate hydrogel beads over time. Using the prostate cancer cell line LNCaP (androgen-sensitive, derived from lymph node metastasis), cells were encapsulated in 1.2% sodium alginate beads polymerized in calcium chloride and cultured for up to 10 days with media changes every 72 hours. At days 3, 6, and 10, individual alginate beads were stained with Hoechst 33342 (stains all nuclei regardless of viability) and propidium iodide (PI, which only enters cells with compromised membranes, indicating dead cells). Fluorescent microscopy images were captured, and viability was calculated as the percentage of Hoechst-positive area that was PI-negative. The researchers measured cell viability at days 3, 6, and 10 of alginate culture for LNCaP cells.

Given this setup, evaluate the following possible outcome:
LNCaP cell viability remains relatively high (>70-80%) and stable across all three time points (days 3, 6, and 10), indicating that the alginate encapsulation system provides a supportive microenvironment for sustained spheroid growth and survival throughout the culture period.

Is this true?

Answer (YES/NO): YES